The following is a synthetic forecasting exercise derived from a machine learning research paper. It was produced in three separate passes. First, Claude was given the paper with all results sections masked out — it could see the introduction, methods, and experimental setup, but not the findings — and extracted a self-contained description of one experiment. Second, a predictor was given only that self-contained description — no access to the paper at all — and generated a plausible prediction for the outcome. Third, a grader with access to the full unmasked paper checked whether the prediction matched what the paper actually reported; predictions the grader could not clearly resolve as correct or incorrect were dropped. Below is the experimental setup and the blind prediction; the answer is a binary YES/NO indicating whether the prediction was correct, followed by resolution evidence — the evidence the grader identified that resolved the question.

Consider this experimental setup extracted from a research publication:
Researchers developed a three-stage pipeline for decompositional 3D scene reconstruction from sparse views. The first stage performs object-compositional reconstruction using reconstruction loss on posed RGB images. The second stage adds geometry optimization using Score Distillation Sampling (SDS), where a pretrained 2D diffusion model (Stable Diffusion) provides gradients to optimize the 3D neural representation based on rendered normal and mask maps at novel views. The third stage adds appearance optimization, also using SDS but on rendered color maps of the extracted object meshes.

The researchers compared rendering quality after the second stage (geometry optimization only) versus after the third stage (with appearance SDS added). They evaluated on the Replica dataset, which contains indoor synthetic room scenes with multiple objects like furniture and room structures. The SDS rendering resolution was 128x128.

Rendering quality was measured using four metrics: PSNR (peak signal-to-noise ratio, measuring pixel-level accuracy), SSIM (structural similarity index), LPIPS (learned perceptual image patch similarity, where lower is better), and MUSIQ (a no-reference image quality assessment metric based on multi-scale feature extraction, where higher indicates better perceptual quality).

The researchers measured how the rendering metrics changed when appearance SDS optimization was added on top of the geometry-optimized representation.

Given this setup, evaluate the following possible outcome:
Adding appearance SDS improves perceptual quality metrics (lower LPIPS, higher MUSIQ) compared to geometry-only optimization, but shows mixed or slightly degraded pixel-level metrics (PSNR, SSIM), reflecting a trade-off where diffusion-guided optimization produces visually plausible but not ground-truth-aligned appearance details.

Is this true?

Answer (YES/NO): NO